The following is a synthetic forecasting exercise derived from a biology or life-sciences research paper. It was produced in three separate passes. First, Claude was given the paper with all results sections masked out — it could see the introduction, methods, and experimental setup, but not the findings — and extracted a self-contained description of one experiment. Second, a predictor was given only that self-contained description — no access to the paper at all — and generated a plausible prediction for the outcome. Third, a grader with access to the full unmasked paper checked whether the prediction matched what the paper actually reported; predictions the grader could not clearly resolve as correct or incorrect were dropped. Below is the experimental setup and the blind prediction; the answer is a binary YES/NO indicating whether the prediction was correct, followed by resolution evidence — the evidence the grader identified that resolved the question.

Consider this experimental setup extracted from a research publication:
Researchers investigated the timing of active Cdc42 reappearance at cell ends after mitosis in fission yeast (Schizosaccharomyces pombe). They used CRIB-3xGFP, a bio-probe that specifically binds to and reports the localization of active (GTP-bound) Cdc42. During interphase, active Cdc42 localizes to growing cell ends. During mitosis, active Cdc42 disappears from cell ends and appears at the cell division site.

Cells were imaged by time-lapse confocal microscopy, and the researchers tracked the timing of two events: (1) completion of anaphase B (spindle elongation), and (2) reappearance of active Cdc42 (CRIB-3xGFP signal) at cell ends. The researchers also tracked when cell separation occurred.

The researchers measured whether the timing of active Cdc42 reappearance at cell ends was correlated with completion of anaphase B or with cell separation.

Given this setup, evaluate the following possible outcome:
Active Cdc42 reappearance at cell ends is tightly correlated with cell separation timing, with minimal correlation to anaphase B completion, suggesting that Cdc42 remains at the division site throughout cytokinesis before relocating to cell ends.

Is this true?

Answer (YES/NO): NO